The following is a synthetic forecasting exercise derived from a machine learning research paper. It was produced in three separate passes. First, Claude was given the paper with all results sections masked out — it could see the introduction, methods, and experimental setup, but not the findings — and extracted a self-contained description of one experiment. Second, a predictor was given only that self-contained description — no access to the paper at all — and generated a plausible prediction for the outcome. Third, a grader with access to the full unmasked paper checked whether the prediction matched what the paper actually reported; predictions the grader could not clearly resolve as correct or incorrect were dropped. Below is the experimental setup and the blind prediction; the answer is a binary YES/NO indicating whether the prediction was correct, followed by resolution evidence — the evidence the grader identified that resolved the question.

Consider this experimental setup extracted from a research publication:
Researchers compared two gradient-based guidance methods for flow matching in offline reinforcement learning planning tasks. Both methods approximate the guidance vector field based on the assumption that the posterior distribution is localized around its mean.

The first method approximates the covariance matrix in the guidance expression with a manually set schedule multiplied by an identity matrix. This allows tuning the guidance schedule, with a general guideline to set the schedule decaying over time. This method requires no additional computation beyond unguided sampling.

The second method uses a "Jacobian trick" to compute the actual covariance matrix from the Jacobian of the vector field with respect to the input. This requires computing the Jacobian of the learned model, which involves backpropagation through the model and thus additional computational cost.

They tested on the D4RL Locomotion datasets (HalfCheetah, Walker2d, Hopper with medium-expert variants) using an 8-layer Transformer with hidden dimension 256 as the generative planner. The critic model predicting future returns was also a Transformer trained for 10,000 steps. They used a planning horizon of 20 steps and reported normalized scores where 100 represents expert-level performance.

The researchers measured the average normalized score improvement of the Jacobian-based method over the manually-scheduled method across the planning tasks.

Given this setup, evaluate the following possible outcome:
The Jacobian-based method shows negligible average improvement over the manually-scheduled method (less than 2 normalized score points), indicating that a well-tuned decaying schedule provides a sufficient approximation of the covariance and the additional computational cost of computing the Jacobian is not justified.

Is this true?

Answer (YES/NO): NO